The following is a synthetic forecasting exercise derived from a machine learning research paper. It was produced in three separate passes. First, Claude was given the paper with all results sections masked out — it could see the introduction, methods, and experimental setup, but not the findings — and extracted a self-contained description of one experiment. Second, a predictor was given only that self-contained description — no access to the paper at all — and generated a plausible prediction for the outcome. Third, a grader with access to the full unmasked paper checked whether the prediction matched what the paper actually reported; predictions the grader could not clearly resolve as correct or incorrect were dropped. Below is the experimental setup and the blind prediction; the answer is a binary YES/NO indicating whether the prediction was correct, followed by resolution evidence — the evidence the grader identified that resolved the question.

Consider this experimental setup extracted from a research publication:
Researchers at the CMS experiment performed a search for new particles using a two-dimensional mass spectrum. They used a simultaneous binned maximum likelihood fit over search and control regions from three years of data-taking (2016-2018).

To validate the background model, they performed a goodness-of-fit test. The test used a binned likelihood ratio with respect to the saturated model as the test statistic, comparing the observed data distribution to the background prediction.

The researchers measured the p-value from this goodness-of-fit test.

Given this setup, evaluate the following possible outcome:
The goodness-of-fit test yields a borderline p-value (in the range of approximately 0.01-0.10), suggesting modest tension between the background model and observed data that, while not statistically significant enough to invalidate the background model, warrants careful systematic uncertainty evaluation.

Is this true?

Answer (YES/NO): NO